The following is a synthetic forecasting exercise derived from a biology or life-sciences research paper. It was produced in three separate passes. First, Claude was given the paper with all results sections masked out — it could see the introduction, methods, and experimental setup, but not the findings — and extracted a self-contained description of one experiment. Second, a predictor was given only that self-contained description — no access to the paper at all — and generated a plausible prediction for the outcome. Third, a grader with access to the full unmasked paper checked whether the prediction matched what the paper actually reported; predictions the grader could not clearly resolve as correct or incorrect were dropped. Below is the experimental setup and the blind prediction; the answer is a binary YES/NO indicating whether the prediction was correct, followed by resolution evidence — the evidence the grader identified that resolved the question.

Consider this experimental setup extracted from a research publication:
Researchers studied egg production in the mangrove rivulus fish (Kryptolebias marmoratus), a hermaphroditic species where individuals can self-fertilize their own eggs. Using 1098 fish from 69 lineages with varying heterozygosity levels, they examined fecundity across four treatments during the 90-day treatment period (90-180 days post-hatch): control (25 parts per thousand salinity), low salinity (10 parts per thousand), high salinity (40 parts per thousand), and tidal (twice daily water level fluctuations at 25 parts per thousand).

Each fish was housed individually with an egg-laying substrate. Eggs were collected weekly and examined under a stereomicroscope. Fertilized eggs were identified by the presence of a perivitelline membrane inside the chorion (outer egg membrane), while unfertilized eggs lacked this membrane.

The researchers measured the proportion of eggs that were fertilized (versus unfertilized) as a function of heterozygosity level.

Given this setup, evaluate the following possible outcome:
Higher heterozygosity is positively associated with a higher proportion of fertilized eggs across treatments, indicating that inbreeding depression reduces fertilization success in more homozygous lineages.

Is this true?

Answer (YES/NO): NO